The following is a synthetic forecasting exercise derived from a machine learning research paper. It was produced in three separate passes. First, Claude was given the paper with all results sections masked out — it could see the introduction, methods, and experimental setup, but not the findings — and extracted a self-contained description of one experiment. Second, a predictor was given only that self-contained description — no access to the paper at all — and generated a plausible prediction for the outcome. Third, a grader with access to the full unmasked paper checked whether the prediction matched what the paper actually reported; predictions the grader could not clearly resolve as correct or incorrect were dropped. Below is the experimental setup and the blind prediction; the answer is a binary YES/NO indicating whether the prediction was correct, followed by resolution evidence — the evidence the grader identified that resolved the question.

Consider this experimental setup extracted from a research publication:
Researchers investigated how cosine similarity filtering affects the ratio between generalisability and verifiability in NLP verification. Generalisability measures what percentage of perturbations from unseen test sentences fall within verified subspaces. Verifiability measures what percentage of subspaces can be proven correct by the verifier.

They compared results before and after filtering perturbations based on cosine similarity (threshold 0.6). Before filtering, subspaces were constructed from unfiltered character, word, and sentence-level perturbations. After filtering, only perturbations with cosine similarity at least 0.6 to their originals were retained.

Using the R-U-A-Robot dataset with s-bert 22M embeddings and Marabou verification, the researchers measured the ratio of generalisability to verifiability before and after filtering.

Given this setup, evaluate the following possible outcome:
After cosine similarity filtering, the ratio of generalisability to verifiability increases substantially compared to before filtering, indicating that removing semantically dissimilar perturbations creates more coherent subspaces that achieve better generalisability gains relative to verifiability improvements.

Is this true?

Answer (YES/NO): NO